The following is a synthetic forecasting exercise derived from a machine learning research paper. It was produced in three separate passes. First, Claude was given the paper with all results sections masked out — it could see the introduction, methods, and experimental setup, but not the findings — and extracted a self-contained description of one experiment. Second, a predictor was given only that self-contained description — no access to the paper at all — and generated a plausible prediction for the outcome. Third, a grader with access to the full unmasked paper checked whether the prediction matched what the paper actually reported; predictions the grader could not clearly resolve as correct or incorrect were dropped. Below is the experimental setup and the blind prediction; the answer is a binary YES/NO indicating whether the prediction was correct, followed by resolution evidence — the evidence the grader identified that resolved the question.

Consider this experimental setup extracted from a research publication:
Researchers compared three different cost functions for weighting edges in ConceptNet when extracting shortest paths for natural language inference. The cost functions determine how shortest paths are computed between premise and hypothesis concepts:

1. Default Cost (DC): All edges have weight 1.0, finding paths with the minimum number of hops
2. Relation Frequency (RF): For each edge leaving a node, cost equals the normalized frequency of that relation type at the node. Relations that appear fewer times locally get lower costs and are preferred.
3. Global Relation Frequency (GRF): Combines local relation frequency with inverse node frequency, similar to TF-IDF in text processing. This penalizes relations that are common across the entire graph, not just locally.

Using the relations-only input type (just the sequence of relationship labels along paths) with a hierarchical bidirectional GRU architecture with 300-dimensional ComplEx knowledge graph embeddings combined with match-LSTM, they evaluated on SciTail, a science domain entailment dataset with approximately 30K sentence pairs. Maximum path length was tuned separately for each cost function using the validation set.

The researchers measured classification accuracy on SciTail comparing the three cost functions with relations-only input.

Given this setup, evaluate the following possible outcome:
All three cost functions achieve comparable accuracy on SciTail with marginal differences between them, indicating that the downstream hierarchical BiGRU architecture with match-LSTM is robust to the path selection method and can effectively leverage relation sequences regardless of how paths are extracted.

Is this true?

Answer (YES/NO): YES